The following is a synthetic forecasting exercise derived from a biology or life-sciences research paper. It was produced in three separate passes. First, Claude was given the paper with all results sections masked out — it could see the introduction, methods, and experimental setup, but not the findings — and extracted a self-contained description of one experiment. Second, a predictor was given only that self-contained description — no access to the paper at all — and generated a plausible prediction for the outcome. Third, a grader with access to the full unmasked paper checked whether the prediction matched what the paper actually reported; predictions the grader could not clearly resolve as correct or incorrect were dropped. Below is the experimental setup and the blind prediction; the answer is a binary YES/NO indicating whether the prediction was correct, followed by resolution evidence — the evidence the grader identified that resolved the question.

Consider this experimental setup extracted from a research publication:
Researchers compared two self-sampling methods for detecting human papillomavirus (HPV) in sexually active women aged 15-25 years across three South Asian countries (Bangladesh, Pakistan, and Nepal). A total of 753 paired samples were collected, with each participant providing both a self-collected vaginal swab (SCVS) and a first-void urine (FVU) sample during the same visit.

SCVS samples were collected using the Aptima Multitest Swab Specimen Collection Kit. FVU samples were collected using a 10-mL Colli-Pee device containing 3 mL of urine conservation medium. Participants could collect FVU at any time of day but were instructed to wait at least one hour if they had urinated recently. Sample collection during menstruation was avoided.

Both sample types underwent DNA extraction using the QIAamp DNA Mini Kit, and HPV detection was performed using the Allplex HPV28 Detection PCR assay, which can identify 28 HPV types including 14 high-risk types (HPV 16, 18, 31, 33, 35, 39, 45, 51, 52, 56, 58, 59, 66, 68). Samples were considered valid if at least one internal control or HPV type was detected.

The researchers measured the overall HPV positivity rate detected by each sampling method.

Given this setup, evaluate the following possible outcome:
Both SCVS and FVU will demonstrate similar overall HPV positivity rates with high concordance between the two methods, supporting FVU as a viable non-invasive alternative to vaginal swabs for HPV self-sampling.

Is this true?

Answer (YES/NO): YES